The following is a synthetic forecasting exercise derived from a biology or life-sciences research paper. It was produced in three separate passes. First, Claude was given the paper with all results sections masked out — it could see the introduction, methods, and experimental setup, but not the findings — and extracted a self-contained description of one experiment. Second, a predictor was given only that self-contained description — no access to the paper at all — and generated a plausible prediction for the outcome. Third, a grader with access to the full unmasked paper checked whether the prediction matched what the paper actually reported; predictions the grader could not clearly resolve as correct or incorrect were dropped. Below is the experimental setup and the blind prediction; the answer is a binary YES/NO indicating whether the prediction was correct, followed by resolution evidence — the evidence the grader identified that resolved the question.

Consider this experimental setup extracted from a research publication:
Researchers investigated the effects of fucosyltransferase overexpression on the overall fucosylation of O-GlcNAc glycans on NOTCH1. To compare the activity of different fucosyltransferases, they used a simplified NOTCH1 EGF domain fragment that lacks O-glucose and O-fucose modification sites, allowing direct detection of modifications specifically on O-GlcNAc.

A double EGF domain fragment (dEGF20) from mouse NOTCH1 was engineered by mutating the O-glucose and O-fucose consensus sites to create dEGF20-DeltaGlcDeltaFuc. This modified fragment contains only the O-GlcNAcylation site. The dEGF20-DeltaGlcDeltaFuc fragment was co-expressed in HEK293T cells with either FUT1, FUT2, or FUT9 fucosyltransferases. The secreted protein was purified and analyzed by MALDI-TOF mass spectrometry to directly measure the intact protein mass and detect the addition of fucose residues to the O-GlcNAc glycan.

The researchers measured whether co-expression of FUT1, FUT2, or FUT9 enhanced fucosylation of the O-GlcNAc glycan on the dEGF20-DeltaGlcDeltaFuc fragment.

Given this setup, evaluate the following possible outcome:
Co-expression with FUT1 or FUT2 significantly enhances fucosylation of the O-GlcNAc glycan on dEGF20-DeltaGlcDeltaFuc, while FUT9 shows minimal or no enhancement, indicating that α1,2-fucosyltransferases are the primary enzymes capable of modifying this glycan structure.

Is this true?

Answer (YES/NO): NO